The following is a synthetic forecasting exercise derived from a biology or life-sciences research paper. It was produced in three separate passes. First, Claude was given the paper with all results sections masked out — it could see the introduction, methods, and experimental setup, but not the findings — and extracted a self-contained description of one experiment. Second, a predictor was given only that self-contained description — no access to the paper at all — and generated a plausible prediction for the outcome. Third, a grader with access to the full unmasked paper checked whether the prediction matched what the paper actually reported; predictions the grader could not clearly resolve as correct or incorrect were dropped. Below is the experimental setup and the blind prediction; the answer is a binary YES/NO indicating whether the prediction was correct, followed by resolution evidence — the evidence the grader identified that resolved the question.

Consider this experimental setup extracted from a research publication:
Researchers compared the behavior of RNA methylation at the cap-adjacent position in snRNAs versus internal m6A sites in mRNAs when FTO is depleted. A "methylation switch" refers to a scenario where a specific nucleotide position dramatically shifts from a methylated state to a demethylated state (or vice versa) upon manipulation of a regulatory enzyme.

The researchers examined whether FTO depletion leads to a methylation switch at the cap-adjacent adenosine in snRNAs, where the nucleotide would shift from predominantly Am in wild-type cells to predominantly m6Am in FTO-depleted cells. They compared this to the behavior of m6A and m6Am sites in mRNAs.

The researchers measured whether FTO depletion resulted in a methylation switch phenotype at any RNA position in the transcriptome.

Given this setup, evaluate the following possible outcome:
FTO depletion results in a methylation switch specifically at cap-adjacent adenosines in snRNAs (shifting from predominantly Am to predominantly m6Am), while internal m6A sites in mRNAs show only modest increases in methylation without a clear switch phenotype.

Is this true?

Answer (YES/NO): YES